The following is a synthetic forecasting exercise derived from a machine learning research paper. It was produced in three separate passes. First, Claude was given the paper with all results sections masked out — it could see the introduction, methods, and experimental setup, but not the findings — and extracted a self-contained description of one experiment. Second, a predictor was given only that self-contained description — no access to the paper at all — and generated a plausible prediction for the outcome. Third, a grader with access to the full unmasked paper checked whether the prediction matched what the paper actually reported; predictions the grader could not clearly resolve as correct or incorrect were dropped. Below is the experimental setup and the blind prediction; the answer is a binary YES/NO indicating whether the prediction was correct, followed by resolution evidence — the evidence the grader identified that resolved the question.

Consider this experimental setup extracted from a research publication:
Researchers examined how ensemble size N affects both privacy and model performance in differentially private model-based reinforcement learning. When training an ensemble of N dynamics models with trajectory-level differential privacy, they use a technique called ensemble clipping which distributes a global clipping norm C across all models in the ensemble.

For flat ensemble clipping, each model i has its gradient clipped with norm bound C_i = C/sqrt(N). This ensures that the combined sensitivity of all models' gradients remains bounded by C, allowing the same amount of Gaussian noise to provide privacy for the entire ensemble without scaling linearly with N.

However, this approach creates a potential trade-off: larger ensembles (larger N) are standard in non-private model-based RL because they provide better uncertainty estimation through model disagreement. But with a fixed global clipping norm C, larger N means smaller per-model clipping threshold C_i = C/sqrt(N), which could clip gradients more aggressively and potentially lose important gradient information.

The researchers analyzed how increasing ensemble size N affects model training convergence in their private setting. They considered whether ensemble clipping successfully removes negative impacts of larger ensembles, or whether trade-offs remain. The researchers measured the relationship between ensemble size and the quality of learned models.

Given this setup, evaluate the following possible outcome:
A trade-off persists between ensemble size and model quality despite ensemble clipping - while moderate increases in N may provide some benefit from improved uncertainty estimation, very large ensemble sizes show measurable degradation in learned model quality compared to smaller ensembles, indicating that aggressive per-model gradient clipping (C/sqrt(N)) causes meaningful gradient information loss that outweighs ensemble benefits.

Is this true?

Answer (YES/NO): NO